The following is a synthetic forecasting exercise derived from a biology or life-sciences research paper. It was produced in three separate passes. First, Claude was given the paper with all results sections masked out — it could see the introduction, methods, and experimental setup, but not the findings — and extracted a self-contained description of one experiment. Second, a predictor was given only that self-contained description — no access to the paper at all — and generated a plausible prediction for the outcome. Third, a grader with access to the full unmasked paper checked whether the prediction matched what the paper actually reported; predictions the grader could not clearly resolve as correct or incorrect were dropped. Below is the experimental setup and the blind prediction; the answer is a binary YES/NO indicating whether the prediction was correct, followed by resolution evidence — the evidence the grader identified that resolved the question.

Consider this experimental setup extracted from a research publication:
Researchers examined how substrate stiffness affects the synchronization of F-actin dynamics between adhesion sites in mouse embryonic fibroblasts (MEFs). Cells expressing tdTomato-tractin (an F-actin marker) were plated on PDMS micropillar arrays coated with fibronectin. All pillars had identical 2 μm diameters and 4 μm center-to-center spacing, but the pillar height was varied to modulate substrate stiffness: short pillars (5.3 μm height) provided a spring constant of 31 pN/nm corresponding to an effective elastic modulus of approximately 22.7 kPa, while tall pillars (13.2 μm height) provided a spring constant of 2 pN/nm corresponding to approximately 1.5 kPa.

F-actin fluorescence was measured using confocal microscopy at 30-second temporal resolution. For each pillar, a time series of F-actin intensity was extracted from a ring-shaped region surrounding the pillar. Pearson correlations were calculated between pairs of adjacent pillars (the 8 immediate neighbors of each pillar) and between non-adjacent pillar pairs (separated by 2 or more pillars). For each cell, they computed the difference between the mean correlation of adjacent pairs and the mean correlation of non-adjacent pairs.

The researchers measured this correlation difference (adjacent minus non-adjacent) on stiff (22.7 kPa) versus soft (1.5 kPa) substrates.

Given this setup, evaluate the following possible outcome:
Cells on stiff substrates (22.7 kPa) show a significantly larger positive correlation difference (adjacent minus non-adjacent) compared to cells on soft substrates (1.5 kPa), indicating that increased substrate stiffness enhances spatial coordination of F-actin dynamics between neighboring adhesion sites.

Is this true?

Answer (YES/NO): YES